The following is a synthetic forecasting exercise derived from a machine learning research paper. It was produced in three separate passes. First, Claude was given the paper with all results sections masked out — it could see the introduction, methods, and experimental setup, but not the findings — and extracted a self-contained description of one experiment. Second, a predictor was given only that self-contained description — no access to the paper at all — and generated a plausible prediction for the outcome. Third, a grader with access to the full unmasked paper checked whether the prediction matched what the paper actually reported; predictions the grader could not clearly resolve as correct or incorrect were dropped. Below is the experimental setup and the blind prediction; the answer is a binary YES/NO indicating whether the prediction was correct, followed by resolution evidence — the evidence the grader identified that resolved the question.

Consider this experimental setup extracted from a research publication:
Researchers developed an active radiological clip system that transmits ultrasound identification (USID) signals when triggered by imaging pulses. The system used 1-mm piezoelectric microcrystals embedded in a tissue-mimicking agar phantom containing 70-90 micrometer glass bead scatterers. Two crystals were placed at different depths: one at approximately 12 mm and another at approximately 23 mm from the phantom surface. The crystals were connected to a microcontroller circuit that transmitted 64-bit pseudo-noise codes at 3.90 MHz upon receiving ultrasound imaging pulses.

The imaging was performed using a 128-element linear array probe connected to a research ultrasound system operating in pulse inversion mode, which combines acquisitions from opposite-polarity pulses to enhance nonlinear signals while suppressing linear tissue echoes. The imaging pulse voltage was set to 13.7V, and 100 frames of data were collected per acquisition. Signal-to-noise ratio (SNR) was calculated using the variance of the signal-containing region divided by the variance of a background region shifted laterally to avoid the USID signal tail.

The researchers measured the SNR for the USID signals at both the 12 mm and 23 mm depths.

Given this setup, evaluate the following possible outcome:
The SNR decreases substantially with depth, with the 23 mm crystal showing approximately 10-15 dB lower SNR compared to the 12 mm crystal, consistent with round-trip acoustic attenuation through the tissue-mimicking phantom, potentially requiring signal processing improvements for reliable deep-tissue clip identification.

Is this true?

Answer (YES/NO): NO